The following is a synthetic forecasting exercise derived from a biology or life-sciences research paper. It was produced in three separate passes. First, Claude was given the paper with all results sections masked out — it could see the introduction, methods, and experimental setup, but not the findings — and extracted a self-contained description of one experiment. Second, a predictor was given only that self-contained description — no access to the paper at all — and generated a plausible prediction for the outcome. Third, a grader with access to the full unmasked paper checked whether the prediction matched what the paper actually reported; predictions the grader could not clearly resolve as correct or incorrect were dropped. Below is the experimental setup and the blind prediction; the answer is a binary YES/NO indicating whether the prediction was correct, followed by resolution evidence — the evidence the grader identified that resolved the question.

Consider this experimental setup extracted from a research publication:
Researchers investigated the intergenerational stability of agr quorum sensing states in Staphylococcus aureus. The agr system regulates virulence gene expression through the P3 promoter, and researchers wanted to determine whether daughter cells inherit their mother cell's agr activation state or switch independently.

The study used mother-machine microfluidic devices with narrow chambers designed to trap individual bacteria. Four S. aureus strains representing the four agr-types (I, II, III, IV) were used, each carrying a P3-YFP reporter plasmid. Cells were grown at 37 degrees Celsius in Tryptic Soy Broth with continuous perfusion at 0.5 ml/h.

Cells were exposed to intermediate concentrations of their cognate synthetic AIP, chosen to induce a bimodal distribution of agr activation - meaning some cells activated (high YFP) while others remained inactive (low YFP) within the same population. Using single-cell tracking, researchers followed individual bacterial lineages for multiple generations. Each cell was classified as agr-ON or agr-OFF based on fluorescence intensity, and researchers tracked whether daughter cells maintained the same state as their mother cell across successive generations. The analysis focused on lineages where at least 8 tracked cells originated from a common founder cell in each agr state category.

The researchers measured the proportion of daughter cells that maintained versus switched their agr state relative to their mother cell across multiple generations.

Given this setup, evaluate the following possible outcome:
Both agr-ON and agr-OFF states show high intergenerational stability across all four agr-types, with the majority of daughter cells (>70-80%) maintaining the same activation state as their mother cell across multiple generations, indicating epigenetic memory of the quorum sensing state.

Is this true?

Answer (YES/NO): NO